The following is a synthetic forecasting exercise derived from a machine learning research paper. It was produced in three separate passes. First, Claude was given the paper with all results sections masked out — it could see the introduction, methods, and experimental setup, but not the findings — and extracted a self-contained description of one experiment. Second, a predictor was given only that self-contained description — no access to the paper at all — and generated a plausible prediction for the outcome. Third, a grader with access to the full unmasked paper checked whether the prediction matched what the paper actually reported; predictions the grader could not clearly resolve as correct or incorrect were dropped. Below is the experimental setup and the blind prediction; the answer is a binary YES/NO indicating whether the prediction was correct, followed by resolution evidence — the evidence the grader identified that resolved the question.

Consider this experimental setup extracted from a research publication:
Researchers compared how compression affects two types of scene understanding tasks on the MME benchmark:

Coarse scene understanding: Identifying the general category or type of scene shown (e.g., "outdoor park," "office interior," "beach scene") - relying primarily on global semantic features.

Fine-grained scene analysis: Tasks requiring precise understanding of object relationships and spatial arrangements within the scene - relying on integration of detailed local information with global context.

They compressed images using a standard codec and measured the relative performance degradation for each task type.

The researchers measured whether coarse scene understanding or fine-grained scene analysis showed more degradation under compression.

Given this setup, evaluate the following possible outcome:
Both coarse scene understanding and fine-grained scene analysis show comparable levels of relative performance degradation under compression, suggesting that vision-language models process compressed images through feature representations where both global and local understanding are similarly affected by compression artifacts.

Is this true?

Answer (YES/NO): NO